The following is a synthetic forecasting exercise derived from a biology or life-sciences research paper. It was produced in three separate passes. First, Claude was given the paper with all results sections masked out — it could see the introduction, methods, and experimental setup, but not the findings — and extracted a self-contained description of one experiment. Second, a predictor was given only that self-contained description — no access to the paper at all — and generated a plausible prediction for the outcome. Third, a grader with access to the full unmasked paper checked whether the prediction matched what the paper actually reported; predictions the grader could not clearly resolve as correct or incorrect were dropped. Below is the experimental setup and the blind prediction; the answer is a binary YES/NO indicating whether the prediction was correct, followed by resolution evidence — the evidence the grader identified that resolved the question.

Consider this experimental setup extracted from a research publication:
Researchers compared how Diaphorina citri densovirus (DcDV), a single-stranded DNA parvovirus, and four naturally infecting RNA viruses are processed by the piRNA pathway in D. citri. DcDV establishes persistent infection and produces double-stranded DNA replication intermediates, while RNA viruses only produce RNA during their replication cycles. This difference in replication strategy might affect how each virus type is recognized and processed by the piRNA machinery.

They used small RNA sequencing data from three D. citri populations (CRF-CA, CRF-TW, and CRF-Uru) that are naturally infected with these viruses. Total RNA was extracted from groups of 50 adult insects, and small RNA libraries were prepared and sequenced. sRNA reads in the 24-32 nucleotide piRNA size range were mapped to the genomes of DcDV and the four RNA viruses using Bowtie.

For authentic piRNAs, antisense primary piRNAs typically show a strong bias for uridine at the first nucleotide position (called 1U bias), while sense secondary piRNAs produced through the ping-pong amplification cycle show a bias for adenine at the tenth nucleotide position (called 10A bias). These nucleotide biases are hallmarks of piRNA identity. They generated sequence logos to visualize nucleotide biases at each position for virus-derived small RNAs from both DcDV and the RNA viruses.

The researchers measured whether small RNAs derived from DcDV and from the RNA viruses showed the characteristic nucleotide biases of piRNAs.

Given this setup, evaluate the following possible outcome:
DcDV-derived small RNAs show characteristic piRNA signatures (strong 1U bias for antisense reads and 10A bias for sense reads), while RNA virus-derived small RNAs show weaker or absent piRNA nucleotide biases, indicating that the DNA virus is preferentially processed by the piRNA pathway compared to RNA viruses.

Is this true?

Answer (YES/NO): YES